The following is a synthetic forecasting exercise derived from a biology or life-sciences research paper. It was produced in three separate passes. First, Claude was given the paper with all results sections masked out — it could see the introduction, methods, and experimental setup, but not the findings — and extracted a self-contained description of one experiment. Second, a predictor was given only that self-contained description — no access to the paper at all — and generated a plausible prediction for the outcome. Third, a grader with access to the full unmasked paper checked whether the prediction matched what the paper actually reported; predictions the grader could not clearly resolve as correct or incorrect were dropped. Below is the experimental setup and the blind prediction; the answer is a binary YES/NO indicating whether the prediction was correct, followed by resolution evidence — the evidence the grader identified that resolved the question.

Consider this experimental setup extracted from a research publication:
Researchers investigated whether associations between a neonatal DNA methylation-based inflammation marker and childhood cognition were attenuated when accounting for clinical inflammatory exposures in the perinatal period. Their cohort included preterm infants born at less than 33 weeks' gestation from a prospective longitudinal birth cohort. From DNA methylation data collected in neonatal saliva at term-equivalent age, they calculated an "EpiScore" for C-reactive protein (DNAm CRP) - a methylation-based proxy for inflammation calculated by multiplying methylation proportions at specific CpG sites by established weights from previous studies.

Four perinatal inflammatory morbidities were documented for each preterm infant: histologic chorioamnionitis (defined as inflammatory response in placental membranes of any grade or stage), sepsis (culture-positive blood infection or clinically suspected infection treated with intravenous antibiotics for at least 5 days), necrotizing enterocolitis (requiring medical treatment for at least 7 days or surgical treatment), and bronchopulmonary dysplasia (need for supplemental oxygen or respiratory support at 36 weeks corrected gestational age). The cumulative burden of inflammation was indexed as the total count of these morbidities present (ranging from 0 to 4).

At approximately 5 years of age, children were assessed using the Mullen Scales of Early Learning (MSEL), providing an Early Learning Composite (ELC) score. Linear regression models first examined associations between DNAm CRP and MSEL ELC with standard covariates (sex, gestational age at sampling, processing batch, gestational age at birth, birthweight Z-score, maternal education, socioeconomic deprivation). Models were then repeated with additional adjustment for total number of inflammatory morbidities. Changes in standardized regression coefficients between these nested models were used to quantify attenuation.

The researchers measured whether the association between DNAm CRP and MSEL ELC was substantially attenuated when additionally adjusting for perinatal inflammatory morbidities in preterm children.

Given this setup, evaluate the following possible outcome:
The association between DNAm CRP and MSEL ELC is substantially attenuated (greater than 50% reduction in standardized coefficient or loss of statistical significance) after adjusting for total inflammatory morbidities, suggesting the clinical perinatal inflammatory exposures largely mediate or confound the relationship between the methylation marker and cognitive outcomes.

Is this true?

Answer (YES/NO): NO